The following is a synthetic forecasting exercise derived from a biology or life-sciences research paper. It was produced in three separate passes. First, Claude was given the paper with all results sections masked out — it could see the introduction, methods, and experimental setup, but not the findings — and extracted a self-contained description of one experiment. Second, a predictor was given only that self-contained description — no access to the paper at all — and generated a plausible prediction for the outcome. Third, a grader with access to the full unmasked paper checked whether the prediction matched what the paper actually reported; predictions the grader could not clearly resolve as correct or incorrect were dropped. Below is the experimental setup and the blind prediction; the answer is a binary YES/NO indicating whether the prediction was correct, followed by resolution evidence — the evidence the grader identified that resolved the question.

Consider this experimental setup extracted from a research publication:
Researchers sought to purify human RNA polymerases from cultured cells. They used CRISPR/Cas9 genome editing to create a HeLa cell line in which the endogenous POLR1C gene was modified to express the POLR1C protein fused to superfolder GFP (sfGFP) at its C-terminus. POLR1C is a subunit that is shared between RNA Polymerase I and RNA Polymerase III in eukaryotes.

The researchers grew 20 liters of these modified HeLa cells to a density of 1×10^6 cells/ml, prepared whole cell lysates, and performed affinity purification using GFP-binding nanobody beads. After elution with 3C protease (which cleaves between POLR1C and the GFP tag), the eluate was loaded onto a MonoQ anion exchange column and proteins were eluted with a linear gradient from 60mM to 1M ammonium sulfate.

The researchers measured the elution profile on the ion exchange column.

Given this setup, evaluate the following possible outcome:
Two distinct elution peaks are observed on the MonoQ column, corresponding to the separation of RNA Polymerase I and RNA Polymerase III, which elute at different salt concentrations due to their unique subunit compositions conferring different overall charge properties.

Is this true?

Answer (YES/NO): YES